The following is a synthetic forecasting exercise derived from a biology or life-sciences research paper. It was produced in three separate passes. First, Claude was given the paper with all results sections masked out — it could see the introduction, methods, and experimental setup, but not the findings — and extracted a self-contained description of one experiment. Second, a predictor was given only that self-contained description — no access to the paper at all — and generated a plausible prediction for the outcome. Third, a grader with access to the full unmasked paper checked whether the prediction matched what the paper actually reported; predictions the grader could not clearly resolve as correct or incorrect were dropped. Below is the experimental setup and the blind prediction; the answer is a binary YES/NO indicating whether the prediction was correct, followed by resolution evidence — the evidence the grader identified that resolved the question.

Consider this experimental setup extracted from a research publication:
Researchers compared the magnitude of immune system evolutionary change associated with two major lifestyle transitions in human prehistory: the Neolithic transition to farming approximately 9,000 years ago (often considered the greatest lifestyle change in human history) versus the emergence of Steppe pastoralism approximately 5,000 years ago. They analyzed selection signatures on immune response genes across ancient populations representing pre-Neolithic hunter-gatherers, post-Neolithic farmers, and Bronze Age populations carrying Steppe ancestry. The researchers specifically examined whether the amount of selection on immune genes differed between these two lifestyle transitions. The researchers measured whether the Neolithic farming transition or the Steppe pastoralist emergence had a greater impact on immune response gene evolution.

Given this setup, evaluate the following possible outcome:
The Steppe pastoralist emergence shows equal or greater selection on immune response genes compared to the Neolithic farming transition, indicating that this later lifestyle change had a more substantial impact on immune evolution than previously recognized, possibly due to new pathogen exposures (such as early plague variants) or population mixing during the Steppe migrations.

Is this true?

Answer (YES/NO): YES